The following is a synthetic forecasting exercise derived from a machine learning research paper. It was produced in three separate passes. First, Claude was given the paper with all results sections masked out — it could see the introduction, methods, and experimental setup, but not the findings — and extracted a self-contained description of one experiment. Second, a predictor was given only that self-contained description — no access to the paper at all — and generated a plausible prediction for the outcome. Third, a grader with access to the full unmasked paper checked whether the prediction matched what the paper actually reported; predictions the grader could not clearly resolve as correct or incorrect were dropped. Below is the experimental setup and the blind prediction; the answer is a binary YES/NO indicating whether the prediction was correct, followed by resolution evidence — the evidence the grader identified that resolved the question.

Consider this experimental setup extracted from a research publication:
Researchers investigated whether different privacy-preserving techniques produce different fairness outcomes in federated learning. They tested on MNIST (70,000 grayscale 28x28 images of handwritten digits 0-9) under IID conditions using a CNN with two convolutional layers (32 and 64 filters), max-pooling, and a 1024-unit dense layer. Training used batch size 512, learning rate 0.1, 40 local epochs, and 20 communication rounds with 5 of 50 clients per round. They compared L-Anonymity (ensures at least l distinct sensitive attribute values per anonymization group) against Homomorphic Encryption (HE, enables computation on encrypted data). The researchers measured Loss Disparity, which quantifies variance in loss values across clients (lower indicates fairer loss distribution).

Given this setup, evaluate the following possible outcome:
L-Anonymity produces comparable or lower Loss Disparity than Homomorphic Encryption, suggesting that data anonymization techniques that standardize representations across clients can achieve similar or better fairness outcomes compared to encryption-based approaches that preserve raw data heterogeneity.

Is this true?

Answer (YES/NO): YES